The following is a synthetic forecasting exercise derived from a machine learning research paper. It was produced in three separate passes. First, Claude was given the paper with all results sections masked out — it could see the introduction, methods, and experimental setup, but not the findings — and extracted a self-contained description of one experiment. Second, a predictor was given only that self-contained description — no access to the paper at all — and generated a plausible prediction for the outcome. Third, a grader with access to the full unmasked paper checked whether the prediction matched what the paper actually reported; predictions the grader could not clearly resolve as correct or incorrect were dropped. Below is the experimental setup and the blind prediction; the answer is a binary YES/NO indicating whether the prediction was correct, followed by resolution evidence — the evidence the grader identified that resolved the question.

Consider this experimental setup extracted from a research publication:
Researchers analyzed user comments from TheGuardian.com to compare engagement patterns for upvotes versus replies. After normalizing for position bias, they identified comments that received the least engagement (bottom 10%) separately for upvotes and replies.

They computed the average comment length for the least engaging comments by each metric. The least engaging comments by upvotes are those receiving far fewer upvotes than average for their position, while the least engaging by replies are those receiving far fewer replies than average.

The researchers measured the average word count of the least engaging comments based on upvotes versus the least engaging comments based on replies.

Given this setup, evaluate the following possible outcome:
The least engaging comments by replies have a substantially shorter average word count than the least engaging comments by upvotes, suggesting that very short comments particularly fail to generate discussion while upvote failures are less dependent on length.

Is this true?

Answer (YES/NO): YES